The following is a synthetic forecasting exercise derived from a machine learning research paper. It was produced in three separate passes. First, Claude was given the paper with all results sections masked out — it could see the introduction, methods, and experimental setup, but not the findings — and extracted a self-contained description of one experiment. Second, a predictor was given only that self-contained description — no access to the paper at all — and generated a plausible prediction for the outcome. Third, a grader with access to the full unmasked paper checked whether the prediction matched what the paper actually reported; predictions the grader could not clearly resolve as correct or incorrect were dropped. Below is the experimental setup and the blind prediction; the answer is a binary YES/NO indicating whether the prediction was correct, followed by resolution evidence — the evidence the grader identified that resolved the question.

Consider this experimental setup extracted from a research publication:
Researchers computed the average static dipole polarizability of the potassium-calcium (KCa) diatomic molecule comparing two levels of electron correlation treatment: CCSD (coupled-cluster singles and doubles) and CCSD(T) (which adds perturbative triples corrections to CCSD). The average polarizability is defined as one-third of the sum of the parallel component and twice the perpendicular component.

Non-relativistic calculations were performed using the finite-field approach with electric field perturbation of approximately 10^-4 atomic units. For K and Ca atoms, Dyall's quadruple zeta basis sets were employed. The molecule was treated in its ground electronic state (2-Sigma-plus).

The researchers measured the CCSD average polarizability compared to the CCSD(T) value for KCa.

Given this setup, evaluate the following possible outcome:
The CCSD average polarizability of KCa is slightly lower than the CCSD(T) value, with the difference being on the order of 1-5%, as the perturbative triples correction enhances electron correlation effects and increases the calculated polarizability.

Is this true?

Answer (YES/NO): NO